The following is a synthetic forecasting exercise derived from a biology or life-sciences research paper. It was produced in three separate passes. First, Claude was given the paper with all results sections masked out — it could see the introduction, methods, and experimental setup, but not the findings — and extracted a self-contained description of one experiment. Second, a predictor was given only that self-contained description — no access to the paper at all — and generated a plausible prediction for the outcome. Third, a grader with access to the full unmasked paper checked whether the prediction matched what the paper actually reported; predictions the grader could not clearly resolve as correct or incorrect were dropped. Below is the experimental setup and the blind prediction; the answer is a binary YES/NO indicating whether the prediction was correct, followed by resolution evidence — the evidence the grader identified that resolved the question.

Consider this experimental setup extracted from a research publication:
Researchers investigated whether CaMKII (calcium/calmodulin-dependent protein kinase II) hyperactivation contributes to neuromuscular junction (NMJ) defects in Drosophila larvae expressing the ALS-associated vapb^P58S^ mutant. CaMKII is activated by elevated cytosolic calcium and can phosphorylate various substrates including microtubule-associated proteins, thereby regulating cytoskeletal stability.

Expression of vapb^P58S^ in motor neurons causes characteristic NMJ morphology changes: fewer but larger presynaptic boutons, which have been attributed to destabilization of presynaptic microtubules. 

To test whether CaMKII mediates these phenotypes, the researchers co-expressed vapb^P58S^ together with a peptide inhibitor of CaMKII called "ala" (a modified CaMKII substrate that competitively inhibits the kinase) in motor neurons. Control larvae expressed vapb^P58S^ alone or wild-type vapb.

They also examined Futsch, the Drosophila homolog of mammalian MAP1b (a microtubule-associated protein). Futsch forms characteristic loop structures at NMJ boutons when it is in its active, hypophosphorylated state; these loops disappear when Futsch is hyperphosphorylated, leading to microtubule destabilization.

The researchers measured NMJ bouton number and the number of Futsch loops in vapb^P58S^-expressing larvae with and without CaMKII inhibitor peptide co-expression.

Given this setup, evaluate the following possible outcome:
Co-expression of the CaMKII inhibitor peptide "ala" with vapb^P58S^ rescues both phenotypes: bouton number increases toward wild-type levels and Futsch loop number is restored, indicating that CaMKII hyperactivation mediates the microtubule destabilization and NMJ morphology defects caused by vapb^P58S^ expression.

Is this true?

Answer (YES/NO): YES